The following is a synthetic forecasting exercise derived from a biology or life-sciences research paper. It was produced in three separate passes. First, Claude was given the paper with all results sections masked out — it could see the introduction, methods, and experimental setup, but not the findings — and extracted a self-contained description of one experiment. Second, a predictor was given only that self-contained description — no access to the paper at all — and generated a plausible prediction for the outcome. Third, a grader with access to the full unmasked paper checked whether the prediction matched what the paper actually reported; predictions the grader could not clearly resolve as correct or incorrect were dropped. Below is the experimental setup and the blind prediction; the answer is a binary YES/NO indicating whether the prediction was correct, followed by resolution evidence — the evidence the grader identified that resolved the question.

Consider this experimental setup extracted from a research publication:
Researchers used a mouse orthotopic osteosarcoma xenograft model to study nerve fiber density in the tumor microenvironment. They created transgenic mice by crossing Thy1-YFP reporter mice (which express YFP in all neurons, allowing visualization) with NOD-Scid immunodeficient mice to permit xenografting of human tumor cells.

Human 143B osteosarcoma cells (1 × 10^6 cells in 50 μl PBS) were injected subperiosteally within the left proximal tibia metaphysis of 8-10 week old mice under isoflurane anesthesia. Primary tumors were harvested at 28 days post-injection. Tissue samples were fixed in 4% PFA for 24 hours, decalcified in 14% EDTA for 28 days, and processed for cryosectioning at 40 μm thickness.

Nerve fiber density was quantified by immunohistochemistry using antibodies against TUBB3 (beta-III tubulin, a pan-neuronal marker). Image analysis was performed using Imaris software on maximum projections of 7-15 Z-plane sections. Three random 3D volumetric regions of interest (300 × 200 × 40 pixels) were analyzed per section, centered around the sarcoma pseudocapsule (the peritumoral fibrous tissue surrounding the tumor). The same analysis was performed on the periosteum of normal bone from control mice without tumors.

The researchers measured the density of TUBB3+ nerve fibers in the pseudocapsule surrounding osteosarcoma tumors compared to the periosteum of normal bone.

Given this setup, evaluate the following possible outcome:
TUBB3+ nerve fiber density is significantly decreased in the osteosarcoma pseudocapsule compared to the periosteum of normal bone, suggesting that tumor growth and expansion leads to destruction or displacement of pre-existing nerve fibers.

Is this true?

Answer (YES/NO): NO